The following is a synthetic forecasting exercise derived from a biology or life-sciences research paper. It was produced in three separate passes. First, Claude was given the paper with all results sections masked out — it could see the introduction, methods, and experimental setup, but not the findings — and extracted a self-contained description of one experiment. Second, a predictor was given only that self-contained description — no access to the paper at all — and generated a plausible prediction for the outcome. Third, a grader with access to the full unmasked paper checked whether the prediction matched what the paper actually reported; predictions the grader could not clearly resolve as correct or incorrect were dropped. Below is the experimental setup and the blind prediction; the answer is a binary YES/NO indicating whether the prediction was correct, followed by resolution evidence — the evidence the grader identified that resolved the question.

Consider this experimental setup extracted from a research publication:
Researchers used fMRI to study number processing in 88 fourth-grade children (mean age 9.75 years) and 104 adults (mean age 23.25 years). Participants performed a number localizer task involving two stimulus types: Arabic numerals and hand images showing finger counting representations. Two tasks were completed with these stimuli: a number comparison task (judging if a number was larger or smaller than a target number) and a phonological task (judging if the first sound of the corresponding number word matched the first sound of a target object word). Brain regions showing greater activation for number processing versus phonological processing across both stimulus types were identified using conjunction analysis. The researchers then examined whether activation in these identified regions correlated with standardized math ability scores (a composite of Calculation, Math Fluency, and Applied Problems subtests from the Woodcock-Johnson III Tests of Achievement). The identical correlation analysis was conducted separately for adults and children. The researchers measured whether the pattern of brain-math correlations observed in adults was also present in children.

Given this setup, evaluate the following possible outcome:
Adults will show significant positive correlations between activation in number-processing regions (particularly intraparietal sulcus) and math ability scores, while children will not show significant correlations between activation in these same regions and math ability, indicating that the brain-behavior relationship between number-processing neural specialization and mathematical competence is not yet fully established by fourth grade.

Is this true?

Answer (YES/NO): NO